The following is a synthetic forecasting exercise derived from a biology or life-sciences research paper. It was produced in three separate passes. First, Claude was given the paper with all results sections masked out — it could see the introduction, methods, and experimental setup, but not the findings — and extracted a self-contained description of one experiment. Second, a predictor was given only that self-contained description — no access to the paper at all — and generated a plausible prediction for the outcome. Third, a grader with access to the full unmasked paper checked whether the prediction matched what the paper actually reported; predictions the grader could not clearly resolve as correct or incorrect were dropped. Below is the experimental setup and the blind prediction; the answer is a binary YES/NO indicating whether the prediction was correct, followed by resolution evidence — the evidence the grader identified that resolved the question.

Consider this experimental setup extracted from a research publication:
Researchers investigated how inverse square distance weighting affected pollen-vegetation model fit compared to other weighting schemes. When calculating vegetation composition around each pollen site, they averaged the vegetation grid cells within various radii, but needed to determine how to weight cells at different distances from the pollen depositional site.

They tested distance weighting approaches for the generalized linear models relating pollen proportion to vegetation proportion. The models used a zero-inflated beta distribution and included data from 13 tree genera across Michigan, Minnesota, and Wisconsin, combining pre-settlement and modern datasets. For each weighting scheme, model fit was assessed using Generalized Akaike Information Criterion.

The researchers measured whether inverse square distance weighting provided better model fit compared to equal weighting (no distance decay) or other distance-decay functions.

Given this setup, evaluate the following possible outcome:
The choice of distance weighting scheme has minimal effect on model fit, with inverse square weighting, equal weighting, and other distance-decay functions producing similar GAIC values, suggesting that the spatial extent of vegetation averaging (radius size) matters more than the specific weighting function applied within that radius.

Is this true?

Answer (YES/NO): NO